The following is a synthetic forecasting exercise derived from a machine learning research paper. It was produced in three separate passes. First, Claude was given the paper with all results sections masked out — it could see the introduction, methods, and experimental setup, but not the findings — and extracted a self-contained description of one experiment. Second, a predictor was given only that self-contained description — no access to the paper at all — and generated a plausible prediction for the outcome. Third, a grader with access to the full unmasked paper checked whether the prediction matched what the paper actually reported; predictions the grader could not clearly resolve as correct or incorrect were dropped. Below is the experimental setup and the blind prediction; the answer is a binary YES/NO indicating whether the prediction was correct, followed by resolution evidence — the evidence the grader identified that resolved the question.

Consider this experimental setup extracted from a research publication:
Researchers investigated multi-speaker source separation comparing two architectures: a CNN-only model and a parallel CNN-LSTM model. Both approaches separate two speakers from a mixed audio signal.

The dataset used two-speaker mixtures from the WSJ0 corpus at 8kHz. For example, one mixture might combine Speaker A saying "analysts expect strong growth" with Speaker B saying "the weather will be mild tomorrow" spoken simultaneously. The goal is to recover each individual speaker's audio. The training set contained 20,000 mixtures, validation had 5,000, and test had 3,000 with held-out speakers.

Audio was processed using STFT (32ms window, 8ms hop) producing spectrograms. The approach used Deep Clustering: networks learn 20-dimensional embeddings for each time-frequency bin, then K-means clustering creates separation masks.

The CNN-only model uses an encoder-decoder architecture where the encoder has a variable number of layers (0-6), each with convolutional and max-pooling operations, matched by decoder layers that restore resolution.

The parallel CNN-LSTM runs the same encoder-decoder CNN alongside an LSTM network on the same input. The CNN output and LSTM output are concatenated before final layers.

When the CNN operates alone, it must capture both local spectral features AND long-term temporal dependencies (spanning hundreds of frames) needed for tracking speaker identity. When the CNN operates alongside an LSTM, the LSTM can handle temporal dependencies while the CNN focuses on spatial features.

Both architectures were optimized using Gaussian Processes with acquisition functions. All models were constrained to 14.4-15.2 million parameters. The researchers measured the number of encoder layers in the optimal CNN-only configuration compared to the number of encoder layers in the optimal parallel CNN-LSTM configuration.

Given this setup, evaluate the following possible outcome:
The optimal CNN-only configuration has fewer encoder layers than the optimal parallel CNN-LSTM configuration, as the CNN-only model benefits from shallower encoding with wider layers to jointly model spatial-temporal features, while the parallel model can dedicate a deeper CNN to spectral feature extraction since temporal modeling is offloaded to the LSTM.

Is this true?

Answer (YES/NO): NO